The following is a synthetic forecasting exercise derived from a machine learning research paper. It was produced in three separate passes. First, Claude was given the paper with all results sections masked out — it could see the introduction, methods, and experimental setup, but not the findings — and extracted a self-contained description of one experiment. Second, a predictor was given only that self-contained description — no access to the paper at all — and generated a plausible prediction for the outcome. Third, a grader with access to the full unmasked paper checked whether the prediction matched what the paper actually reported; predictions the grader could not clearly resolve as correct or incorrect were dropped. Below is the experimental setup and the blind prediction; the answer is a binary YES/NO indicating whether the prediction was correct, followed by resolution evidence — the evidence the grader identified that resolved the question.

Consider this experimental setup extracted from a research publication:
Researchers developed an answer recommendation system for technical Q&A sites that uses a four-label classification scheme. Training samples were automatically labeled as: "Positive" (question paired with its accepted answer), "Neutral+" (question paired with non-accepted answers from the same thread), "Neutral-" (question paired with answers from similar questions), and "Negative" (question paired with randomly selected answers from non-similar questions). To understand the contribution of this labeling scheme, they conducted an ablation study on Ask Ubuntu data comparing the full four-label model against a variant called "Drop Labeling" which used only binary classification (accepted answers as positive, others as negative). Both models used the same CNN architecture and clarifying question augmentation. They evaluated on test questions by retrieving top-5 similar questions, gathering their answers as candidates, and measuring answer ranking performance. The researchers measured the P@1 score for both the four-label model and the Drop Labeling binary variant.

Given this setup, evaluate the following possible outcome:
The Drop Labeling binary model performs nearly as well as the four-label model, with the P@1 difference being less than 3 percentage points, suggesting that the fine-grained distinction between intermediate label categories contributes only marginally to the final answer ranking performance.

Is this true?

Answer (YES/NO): NO